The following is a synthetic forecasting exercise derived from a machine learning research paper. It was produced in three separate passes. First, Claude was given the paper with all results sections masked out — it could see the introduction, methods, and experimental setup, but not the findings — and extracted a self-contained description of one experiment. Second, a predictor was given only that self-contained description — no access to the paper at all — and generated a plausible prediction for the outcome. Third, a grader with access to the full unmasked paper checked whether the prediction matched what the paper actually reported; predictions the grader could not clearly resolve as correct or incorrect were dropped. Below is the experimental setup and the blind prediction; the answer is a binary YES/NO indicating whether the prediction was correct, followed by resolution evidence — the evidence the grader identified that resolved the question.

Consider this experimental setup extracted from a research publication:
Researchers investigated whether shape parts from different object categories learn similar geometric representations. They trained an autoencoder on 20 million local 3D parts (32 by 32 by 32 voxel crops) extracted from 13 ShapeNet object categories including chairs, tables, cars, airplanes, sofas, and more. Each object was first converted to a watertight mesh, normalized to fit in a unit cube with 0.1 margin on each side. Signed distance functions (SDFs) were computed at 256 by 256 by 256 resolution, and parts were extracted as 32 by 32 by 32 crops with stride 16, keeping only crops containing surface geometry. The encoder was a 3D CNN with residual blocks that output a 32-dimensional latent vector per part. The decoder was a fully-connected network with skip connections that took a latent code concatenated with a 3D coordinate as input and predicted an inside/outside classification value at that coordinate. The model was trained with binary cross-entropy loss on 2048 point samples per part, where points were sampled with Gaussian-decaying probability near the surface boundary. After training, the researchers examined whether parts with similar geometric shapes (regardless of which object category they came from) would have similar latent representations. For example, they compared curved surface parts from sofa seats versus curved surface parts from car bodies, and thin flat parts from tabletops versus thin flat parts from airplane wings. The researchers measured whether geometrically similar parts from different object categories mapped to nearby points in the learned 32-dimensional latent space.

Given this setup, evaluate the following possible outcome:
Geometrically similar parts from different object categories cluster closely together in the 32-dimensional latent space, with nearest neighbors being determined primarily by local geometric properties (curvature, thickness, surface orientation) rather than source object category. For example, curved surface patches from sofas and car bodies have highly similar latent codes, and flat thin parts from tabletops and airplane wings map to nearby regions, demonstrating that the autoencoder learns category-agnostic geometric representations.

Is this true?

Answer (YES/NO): YES